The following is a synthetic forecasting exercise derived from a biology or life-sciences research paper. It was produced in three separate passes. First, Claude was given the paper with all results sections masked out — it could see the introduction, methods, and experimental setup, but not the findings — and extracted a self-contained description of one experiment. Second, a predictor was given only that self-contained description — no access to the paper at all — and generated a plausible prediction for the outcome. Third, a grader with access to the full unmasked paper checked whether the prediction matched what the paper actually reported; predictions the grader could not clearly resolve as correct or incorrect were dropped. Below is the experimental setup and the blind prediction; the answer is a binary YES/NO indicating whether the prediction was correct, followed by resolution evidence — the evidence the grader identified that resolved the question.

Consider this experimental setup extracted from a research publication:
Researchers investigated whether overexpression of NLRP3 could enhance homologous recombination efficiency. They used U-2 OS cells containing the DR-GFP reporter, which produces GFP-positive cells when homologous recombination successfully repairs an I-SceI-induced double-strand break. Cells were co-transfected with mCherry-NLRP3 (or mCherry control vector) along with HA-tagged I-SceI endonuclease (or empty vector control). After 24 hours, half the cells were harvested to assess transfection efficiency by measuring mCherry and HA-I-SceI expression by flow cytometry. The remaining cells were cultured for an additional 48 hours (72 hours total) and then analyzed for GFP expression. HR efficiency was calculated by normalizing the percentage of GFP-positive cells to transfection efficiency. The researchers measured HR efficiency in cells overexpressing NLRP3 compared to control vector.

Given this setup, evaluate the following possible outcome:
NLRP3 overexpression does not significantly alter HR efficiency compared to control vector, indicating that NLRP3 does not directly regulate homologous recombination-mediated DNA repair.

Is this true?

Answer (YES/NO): NO